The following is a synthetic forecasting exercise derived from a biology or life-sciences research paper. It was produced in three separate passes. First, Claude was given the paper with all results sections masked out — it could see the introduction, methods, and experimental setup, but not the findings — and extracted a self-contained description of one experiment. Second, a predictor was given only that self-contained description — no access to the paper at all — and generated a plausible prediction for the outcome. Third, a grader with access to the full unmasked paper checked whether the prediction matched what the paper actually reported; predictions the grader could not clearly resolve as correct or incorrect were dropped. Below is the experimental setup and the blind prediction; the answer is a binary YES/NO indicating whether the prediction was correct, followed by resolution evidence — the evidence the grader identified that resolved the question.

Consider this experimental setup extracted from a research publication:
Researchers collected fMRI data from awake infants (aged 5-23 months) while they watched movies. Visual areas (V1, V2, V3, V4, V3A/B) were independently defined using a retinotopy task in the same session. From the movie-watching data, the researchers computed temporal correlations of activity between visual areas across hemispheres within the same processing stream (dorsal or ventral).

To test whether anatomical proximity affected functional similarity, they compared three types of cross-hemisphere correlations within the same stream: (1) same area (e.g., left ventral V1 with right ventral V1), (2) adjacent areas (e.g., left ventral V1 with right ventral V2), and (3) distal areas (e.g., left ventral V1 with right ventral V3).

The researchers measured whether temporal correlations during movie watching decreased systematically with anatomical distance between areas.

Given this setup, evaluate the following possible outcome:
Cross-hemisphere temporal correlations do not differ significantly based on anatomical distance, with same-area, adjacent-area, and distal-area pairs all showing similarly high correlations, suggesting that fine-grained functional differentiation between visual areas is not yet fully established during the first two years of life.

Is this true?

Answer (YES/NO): NO